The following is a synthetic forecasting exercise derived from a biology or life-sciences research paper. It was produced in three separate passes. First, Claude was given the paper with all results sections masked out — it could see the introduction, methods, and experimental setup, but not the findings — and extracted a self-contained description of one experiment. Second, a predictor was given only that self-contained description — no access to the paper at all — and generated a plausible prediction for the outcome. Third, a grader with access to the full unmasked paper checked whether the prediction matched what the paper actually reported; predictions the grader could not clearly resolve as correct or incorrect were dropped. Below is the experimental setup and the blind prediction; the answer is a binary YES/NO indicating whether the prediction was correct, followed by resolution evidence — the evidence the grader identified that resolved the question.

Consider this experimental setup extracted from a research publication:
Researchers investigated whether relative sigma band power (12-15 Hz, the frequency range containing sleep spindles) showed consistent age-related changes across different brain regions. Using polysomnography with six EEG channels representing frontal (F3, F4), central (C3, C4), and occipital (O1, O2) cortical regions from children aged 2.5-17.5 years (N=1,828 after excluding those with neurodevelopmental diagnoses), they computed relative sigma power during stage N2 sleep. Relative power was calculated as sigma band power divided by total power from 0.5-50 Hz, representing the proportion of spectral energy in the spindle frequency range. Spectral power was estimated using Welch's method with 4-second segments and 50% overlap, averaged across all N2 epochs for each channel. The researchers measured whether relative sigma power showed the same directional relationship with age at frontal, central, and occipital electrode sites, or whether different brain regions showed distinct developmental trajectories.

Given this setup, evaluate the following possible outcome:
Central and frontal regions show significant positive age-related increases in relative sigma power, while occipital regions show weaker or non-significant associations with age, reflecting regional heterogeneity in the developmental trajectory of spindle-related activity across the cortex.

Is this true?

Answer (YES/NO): NO